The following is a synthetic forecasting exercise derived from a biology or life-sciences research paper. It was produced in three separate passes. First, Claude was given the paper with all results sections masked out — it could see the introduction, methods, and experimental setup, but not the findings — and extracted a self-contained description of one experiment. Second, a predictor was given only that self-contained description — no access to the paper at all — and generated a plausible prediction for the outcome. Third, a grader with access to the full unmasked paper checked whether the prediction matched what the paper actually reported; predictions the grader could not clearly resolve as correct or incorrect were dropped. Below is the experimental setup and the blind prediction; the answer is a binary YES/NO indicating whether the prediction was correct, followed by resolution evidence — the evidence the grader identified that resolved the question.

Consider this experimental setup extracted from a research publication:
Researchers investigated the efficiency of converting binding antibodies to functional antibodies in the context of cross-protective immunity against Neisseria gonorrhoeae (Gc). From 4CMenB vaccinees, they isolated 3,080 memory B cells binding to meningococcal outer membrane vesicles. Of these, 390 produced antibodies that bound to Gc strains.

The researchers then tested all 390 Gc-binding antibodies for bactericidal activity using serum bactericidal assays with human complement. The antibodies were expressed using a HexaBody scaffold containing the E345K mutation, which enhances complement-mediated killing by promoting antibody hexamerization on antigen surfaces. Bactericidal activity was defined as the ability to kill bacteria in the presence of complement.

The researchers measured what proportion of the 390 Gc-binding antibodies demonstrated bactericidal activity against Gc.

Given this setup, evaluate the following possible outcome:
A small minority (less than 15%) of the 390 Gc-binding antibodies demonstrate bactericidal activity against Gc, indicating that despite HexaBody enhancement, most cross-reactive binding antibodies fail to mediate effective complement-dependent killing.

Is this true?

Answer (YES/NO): YES